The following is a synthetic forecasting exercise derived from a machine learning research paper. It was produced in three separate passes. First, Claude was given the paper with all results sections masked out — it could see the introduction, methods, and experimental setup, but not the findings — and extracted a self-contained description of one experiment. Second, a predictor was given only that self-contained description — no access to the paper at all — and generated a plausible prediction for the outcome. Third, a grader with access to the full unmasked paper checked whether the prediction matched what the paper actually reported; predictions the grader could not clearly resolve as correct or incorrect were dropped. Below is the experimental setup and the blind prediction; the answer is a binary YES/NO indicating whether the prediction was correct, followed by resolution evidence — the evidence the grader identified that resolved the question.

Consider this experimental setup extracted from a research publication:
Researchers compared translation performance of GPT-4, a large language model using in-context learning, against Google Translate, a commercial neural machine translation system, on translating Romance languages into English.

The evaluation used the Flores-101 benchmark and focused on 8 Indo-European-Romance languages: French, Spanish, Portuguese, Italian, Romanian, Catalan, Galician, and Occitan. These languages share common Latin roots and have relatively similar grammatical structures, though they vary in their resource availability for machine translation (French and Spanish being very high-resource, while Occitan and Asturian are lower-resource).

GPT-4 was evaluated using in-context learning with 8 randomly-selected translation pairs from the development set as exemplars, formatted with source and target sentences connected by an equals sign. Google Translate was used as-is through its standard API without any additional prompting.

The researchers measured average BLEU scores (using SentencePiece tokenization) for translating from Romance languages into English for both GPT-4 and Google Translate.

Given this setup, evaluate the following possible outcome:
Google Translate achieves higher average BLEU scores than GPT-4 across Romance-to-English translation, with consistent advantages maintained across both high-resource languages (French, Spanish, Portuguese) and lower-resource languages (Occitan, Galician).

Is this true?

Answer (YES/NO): NO